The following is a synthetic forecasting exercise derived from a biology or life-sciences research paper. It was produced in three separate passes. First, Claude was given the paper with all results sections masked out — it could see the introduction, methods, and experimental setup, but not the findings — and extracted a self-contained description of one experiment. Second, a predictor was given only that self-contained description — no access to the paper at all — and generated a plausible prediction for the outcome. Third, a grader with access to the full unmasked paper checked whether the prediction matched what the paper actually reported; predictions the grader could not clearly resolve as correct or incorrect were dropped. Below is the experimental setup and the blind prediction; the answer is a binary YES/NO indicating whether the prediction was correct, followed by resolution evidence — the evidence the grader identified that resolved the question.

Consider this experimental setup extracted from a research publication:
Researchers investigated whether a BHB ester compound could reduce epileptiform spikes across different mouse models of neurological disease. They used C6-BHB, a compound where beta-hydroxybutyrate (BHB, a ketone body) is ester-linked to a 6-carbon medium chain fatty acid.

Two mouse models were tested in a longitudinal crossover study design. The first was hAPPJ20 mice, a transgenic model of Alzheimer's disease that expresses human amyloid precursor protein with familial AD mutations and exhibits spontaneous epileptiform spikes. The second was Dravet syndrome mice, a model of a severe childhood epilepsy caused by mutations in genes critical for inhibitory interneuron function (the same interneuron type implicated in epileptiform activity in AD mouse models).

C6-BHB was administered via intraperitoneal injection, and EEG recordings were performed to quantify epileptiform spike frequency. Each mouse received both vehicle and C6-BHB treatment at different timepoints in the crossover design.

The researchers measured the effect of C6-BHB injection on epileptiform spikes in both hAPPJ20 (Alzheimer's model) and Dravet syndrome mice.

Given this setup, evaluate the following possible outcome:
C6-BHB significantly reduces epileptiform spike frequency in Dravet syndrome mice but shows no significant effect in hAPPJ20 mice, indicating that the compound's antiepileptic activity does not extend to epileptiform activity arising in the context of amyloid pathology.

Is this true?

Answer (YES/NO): NO